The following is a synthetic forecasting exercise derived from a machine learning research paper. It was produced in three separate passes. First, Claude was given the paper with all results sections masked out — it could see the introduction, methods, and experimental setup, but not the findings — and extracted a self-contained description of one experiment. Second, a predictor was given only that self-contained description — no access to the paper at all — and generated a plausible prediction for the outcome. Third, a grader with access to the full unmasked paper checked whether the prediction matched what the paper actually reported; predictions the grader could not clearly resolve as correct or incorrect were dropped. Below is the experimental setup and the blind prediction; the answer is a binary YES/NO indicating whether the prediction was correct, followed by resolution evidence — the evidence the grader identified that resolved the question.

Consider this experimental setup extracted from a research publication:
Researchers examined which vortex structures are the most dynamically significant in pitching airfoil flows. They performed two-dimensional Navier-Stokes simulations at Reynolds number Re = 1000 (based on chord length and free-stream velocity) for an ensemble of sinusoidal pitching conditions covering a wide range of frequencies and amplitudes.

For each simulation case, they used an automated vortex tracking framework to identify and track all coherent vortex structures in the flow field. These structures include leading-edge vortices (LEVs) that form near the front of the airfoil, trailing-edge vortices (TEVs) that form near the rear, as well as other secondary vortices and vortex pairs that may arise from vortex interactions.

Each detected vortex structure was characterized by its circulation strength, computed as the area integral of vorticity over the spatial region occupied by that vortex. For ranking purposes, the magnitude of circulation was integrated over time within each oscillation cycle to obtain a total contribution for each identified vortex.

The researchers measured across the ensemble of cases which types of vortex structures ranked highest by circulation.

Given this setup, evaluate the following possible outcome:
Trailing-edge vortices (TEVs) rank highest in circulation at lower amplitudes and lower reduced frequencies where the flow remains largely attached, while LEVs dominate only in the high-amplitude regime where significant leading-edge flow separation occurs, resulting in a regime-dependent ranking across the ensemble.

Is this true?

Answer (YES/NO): NO